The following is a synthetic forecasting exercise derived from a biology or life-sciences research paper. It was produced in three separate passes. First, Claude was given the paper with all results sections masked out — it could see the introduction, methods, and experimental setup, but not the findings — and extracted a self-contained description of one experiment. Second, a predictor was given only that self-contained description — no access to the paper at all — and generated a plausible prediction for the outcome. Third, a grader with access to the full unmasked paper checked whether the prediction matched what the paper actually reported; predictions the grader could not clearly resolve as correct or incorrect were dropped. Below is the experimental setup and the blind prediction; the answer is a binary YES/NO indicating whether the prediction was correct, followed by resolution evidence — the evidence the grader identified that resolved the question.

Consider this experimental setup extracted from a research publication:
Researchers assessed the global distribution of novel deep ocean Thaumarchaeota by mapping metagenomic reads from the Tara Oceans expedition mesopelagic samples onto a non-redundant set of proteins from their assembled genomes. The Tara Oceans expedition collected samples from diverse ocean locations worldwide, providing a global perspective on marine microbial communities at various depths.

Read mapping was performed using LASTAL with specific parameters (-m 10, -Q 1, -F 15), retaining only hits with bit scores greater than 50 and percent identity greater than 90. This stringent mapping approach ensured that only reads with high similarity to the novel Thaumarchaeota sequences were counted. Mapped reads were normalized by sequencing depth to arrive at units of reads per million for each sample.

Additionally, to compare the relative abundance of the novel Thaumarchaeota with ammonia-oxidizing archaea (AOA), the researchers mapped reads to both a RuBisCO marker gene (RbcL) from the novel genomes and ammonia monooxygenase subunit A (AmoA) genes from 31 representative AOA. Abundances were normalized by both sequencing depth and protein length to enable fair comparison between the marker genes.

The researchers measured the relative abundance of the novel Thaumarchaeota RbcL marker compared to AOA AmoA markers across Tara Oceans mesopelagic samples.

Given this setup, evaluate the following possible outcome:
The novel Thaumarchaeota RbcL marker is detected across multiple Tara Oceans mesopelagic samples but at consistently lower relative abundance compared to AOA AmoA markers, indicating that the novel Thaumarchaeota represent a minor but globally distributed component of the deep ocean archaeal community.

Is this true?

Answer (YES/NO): YES